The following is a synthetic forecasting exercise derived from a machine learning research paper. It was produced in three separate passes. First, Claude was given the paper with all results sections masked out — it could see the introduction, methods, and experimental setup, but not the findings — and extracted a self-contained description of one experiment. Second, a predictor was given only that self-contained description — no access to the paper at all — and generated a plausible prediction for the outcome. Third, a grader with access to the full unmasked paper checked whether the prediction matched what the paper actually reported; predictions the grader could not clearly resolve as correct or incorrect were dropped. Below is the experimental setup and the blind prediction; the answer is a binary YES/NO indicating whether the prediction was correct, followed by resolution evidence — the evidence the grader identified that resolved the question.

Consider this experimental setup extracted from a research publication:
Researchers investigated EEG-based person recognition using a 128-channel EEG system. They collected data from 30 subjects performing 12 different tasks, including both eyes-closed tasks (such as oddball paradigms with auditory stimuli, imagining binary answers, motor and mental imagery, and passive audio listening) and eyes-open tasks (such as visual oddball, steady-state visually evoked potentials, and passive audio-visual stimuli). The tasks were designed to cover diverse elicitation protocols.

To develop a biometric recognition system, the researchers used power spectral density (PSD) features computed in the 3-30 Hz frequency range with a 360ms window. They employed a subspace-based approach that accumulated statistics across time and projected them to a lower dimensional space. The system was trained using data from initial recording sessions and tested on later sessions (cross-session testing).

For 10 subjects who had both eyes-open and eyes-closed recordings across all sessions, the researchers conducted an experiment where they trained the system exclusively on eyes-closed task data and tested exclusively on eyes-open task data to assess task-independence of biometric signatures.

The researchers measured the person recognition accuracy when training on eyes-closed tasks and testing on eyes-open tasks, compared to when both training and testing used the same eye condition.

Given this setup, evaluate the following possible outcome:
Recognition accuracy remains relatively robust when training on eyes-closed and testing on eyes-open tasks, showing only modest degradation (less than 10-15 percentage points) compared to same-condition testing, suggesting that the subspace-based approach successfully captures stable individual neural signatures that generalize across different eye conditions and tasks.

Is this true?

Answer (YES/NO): NO